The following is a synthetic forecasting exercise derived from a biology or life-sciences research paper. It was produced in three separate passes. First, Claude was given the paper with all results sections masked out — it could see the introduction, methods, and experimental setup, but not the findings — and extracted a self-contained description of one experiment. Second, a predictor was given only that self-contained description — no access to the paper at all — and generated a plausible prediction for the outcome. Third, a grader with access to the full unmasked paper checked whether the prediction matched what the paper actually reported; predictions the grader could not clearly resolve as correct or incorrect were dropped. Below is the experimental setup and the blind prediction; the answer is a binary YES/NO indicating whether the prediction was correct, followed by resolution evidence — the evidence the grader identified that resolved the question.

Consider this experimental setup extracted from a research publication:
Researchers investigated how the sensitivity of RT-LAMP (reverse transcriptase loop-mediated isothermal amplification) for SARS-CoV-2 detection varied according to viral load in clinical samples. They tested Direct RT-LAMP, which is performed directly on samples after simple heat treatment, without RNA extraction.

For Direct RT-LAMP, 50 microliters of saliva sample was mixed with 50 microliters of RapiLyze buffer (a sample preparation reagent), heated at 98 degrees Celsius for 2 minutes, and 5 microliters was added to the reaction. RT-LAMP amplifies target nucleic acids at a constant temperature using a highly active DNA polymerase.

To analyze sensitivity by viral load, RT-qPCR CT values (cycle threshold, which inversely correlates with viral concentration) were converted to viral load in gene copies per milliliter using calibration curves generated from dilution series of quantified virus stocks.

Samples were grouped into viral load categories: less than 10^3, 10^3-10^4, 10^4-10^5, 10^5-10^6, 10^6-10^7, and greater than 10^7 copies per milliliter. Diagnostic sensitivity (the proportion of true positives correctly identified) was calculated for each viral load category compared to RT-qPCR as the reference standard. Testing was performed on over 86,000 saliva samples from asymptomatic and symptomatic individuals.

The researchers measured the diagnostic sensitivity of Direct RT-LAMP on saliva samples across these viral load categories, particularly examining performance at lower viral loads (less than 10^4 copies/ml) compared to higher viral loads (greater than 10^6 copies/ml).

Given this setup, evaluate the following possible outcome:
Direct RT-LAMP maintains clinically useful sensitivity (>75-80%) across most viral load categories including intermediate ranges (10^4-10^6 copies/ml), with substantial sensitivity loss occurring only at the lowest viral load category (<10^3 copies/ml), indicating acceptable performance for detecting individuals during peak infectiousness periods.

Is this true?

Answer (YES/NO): NO